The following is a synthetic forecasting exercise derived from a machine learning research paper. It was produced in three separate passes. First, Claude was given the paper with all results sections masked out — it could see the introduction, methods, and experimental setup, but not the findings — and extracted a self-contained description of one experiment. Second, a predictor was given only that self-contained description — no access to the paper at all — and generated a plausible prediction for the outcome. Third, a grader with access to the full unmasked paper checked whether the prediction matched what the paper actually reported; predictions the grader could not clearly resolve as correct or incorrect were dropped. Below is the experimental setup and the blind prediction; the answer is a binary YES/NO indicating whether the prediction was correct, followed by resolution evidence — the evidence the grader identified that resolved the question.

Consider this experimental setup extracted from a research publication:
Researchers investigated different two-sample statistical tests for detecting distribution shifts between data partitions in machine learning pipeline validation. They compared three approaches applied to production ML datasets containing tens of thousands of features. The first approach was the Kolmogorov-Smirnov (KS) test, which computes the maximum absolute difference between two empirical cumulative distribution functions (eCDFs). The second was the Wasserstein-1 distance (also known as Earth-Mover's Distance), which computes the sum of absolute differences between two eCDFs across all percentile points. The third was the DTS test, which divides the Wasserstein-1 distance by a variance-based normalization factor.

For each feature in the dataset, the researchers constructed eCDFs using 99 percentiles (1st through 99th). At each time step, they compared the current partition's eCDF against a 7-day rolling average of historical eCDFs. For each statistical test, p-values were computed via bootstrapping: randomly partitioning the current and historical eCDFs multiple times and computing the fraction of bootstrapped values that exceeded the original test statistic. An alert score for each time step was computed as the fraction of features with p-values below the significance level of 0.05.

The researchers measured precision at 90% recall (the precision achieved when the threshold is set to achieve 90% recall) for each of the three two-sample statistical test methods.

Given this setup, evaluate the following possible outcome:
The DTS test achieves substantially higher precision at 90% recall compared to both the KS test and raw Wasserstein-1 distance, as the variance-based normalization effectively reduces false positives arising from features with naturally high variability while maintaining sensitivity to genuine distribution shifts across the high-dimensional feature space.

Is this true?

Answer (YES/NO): NO